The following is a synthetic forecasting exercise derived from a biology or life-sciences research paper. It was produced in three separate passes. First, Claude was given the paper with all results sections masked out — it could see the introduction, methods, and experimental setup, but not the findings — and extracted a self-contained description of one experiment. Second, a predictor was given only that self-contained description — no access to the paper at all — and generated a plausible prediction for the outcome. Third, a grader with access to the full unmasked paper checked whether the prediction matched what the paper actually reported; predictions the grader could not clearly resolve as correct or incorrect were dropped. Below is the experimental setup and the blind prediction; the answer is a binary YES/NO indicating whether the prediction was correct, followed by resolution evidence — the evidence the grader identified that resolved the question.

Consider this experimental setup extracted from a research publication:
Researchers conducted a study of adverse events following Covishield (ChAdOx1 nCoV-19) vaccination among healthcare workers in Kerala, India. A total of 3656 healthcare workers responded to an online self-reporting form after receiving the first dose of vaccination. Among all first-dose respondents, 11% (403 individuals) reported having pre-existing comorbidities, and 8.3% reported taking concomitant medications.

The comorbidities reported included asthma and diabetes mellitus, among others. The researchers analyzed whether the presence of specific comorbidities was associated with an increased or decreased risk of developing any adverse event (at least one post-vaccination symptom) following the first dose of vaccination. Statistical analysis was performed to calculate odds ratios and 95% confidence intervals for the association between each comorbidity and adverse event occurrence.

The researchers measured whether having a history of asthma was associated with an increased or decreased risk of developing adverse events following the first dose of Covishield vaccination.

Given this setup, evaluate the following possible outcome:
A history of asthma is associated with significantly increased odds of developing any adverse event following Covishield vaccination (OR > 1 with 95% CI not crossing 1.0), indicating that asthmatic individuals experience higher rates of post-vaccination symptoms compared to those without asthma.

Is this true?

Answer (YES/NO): YES